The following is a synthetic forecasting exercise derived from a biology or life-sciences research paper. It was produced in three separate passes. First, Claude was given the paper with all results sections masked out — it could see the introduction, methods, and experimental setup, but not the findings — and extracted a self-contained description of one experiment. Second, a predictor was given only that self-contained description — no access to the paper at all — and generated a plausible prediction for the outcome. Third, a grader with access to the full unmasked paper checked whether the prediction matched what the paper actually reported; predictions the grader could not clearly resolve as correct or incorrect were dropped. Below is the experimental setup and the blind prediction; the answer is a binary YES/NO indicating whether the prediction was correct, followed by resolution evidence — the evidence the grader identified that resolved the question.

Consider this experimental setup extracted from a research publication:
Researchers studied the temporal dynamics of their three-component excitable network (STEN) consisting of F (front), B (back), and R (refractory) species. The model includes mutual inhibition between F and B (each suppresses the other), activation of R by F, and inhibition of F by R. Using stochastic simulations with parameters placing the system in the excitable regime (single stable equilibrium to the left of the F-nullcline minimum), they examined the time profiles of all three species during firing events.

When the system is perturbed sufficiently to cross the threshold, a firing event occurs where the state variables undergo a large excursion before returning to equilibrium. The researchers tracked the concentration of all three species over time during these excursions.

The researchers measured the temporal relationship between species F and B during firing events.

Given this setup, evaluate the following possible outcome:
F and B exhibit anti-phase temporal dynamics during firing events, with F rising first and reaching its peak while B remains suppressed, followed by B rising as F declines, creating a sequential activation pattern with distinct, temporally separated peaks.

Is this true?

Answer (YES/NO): NO